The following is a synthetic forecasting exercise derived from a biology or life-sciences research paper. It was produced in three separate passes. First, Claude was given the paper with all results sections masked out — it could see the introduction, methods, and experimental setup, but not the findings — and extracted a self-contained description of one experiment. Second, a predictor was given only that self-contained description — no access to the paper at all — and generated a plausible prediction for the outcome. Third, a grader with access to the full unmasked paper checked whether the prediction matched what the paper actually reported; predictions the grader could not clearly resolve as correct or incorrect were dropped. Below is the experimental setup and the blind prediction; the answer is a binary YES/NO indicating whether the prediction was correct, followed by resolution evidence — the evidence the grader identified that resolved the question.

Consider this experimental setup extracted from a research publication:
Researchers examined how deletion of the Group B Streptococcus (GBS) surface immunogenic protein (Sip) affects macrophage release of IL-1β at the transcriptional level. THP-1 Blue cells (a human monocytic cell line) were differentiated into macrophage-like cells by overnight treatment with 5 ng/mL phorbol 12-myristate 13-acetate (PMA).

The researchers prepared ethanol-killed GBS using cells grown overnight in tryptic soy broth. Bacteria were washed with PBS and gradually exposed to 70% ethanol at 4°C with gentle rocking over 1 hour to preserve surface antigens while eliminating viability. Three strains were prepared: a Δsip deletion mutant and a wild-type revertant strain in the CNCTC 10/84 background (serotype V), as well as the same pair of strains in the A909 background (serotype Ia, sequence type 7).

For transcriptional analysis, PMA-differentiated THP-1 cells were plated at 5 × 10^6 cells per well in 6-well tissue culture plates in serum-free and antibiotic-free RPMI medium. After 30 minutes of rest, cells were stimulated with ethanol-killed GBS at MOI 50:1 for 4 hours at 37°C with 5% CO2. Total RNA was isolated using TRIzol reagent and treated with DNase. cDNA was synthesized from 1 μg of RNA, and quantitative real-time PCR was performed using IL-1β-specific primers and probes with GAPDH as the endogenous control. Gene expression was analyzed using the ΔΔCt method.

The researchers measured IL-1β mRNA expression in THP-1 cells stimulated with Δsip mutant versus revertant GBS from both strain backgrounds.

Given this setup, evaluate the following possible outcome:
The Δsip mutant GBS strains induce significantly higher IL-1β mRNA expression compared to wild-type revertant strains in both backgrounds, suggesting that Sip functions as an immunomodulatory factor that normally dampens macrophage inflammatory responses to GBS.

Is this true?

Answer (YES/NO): NO